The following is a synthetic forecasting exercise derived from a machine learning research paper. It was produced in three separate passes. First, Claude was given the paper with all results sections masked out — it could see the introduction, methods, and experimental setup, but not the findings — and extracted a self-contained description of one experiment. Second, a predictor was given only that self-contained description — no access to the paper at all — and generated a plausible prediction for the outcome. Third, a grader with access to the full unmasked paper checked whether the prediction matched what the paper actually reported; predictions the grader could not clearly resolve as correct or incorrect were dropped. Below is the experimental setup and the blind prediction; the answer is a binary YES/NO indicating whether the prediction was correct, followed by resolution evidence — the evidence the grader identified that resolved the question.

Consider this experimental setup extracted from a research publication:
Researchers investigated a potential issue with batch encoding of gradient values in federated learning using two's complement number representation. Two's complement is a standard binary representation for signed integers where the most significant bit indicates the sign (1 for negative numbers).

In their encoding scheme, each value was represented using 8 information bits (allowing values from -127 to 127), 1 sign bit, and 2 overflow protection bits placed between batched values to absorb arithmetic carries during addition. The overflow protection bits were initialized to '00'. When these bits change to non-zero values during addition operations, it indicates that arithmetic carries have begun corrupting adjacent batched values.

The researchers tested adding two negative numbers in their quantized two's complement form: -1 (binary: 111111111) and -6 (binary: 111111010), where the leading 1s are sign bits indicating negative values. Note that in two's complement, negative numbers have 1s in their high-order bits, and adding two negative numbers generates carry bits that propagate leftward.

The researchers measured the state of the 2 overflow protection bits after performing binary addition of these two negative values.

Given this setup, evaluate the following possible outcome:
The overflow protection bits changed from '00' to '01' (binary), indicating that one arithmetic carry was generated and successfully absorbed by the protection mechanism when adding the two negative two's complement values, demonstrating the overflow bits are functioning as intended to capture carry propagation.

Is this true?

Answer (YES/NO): YES